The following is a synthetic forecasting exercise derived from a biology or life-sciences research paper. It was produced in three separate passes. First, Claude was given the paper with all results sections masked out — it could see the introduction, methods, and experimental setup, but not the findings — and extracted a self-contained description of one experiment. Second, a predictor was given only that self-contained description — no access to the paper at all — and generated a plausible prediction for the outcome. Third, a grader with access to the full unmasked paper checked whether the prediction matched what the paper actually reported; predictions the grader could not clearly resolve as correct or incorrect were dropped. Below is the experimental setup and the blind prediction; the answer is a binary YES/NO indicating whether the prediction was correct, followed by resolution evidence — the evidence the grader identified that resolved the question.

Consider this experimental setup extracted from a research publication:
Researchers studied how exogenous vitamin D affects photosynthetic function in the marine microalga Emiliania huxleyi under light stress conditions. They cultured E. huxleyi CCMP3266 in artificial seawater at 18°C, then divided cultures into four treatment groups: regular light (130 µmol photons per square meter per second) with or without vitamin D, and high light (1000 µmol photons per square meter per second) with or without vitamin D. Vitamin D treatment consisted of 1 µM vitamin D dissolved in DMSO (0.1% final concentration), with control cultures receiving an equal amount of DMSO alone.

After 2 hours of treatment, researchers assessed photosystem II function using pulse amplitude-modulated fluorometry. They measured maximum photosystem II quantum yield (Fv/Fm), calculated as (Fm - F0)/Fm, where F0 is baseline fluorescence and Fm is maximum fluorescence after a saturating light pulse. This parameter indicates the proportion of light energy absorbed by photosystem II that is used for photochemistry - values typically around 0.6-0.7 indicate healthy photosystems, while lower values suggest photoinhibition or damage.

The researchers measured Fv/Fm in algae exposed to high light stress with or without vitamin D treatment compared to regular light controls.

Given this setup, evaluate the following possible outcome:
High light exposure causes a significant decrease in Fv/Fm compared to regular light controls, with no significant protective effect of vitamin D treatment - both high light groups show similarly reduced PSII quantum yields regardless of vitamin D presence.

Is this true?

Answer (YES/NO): NO